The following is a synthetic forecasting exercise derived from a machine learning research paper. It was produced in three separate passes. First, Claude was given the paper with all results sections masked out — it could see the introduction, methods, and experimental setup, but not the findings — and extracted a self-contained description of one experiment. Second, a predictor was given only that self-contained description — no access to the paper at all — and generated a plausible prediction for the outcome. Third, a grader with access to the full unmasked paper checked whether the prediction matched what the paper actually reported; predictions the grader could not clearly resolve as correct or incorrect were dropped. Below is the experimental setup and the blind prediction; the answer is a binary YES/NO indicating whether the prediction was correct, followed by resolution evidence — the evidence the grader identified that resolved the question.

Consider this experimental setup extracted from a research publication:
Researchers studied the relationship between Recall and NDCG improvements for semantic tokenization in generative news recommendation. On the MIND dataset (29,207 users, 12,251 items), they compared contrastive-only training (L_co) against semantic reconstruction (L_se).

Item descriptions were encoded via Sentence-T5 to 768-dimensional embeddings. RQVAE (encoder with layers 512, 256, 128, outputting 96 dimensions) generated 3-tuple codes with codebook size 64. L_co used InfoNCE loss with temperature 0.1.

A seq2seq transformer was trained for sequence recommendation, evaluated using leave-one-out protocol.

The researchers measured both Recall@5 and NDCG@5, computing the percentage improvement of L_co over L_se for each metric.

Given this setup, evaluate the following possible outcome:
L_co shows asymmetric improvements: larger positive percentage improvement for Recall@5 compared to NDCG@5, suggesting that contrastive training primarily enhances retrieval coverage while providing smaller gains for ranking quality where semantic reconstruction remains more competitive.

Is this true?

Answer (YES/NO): NO